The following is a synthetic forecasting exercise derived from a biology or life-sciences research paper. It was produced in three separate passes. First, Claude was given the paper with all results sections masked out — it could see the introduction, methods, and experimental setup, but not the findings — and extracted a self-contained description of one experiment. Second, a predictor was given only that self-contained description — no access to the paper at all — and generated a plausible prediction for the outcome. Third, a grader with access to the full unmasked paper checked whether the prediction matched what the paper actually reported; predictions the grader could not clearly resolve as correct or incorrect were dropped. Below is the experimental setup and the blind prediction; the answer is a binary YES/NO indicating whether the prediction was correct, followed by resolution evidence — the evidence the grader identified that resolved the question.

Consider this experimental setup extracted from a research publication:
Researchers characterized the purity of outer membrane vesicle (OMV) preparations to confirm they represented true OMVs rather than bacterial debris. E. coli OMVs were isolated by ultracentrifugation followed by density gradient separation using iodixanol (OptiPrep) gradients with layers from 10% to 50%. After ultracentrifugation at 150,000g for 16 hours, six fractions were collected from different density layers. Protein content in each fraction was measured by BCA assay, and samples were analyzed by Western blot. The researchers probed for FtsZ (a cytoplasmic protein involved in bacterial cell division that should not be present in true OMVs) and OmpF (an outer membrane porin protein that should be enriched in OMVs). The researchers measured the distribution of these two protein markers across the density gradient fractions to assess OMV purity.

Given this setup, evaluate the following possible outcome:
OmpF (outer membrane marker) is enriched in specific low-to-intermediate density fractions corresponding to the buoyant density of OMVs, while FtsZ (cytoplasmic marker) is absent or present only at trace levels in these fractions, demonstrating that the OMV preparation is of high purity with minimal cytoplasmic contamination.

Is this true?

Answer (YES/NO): YES